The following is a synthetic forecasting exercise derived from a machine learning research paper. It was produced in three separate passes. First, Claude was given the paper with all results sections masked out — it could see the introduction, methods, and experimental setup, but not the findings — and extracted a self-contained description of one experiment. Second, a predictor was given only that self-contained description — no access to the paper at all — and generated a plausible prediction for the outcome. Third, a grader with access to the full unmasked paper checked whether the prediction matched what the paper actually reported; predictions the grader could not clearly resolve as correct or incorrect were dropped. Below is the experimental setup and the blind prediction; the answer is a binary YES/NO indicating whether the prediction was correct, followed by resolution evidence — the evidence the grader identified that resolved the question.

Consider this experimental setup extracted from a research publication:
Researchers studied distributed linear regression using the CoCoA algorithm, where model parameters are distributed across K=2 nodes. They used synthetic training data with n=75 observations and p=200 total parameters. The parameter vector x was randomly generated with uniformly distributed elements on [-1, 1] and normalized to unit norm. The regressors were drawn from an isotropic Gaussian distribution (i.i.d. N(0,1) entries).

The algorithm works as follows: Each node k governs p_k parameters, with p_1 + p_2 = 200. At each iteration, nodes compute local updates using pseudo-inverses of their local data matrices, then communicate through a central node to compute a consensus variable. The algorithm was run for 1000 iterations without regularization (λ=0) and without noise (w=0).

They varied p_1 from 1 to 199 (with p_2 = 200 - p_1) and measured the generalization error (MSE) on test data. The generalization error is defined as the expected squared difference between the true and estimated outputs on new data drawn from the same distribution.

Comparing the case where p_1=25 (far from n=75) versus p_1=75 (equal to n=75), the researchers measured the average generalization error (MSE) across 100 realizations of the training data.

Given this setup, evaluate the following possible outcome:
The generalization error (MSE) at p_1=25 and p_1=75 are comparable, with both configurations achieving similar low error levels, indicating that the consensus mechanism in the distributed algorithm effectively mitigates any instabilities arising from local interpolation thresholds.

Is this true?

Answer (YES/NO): NO